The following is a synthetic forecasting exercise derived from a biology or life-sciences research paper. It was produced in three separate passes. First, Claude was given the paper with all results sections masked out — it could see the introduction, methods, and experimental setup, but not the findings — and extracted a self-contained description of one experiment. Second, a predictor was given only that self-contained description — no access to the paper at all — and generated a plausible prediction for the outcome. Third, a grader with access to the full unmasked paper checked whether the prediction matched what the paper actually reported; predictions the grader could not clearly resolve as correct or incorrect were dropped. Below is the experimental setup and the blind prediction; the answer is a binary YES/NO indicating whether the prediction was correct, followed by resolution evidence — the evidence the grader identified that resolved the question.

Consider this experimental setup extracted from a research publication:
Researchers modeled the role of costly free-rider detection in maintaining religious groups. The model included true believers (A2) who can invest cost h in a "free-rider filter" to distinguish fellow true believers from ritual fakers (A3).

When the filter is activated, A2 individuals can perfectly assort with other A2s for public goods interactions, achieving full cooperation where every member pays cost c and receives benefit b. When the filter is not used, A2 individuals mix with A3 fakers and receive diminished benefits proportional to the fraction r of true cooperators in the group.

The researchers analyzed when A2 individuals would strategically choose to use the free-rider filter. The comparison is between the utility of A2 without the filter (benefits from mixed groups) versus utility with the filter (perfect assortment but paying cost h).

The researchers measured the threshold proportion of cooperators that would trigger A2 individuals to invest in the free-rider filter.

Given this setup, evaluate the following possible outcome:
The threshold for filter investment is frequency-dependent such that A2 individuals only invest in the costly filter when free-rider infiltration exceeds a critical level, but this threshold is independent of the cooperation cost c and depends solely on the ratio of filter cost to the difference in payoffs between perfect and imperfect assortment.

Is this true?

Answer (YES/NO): NO